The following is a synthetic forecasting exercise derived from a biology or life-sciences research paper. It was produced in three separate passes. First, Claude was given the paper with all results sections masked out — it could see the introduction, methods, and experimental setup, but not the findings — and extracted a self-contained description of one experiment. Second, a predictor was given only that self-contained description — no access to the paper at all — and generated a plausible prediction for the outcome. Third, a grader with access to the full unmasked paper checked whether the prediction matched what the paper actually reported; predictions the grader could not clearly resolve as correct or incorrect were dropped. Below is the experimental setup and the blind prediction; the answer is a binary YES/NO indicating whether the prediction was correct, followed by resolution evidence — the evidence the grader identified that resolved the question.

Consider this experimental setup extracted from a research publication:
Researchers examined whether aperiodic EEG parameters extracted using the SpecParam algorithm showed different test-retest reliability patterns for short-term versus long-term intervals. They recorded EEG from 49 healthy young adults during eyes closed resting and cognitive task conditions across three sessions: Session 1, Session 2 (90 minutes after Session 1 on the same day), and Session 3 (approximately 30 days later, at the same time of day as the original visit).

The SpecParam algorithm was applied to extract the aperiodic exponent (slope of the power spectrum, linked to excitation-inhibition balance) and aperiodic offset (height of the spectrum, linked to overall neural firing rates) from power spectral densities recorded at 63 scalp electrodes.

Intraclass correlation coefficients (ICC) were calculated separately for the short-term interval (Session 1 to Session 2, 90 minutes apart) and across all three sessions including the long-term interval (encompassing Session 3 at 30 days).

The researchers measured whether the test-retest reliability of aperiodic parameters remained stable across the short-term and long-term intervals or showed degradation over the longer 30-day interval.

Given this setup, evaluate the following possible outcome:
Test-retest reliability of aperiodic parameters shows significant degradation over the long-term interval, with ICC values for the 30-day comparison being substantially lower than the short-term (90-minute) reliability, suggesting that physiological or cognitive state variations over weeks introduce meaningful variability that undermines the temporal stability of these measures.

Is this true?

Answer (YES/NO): NO